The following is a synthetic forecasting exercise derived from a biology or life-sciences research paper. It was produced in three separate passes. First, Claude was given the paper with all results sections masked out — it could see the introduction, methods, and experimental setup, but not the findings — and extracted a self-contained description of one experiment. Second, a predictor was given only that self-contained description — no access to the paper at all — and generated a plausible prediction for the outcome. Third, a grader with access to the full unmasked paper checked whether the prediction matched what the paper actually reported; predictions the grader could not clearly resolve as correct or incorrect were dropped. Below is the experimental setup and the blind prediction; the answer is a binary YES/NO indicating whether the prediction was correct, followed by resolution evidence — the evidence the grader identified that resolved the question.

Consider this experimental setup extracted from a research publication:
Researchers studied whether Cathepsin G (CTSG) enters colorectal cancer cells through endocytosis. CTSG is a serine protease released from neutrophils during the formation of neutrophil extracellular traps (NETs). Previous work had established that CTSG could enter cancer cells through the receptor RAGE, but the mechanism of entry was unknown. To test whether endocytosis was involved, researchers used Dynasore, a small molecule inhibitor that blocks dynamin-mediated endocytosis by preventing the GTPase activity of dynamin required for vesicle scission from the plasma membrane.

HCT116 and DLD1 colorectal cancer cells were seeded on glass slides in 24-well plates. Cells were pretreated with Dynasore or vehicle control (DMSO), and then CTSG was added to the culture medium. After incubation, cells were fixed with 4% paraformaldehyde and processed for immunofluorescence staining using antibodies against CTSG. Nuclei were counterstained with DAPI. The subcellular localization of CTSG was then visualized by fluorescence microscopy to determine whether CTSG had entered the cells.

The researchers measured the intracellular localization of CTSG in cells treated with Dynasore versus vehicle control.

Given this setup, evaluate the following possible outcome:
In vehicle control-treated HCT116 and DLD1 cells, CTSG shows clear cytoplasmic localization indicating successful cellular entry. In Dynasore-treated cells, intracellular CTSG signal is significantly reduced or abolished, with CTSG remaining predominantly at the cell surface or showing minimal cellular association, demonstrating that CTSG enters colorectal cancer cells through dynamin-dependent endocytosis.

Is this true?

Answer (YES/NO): YES